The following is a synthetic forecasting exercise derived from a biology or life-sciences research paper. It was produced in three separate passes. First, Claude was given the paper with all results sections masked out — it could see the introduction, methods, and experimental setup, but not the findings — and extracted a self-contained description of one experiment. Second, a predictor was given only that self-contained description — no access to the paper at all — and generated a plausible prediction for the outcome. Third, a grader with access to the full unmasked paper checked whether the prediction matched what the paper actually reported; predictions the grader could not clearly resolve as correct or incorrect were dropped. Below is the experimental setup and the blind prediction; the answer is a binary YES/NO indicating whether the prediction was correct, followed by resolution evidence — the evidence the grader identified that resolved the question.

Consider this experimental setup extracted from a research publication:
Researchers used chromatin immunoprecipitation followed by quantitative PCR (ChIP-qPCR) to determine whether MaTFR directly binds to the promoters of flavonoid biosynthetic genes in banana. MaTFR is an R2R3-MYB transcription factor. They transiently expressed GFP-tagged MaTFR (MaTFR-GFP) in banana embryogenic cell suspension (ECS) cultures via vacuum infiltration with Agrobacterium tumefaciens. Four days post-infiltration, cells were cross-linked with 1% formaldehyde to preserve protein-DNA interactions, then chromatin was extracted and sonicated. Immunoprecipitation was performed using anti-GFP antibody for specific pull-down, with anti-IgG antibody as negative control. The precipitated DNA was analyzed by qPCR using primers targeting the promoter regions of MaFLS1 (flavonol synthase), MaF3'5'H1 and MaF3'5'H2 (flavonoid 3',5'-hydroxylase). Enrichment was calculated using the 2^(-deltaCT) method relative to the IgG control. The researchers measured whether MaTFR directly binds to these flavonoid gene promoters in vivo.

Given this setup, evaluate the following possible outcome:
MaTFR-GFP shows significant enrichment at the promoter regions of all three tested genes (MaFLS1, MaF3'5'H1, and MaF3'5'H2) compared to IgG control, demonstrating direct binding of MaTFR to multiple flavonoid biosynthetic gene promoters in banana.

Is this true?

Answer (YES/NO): YES